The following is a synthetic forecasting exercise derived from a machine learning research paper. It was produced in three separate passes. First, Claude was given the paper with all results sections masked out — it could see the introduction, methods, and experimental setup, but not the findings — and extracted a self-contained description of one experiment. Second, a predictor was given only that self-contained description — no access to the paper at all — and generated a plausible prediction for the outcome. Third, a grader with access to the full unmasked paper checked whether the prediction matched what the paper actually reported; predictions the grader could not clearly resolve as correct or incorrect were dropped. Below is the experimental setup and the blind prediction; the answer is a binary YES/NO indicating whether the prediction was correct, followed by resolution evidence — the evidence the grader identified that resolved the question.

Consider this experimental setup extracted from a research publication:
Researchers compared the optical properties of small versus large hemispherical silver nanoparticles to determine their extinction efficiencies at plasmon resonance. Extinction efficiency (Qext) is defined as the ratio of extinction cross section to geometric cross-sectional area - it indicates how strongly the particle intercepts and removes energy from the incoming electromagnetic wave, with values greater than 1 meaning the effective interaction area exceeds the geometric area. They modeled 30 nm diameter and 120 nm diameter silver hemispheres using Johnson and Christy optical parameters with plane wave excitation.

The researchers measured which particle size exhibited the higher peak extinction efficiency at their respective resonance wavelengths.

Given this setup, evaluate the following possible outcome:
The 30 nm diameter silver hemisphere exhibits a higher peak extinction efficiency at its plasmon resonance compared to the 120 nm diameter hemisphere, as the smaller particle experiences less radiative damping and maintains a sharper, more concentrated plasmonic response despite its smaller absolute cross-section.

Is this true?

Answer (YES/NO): YES